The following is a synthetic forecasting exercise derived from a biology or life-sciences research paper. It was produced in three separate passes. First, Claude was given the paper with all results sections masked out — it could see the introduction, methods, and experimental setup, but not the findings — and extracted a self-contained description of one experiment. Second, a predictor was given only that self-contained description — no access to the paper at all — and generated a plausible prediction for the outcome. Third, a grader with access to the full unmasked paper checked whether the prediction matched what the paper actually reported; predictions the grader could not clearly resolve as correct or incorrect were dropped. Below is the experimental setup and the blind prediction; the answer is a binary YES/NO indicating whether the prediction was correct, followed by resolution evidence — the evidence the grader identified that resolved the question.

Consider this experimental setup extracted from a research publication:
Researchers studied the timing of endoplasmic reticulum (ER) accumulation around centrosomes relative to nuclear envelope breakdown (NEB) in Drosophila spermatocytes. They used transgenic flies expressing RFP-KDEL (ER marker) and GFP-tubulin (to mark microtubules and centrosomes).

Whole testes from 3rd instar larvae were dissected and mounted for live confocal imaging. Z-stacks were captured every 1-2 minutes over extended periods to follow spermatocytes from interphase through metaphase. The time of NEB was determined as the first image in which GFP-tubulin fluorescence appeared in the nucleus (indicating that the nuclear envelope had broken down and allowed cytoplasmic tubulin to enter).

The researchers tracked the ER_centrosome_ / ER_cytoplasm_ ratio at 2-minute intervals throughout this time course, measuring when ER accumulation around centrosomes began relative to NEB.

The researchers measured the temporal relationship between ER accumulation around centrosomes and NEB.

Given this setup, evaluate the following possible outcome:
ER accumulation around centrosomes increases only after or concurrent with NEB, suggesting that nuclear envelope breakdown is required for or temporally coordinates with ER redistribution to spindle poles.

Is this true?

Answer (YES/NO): NO